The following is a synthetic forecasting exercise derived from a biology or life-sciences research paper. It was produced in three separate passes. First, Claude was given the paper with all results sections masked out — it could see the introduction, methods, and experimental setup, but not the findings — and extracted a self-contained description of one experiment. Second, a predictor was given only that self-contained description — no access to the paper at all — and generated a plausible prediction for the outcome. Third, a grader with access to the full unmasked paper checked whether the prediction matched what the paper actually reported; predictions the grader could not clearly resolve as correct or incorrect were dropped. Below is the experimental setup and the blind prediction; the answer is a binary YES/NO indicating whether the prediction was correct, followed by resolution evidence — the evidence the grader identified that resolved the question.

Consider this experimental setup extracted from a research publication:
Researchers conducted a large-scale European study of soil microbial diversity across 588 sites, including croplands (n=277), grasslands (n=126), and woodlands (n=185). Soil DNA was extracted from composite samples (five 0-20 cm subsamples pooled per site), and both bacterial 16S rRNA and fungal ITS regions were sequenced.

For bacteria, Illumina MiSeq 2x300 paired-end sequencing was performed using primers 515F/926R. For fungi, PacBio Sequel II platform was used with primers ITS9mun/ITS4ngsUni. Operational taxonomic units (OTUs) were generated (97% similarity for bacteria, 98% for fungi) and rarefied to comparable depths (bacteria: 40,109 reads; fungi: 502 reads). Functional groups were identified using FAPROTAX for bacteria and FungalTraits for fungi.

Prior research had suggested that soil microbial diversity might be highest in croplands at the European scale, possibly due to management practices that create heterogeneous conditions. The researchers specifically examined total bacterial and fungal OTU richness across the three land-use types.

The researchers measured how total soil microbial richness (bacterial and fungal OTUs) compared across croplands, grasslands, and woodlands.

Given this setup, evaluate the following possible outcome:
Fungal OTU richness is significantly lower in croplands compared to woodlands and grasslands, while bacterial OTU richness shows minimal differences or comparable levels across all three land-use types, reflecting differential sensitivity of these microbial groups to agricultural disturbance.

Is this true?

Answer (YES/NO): NO